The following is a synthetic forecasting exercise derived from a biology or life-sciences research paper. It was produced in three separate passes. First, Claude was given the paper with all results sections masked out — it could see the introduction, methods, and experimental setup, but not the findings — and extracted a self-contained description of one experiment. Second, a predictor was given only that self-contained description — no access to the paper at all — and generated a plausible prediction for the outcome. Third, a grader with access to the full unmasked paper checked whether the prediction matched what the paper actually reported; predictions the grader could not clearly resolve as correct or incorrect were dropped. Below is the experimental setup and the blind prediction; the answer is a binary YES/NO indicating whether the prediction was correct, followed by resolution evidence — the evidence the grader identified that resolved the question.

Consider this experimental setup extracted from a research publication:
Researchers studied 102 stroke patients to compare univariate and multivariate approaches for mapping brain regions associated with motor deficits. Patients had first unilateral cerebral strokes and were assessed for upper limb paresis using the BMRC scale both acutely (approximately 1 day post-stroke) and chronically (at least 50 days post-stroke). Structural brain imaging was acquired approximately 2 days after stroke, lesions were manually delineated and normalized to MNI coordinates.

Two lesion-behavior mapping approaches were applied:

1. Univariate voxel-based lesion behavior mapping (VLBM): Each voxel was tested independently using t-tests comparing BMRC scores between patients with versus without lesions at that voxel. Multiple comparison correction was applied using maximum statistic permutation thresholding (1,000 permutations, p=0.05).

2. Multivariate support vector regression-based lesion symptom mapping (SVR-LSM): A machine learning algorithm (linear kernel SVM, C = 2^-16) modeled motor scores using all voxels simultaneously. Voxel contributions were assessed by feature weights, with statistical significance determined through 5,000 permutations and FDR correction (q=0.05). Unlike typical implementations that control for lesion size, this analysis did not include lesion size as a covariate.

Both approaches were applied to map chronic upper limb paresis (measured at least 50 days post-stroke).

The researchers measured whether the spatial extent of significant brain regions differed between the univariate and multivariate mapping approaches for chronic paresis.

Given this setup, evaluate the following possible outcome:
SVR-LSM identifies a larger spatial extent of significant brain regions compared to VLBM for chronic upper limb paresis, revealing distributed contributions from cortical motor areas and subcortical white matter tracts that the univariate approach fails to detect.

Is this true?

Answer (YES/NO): YES